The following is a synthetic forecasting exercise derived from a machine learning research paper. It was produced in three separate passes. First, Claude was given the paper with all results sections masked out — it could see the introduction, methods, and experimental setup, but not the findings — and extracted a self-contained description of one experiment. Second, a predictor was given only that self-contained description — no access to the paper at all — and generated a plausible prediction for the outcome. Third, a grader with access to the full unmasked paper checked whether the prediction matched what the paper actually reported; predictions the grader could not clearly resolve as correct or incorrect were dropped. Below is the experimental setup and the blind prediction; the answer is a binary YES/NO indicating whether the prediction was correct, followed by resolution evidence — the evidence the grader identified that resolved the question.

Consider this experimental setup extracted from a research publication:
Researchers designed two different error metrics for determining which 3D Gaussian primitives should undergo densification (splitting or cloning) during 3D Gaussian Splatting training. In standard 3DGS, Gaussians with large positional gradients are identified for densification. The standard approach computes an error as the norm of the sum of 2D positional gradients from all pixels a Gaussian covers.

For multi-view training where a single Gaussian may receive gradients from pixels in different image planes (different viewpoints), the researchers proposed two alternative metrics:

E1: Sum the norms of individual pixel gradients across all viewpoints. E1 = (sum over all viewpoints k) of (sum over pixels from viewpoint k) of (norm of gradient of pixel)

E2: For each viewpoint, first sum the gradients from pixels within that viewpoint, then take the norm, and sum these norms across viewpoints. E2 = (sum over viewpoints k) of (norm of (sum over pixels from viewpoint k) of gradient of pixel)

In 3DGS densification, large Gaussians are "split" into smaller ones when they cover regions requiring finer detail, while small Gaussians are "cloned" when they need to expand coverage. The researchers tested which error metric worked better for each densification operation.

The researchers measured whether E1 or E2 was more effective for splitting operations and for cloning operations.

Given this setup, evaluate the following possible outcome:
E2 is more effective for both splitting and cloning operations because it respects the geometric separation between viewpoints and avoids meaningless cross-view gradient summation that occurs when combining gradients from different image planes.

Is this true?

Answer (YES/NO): NO